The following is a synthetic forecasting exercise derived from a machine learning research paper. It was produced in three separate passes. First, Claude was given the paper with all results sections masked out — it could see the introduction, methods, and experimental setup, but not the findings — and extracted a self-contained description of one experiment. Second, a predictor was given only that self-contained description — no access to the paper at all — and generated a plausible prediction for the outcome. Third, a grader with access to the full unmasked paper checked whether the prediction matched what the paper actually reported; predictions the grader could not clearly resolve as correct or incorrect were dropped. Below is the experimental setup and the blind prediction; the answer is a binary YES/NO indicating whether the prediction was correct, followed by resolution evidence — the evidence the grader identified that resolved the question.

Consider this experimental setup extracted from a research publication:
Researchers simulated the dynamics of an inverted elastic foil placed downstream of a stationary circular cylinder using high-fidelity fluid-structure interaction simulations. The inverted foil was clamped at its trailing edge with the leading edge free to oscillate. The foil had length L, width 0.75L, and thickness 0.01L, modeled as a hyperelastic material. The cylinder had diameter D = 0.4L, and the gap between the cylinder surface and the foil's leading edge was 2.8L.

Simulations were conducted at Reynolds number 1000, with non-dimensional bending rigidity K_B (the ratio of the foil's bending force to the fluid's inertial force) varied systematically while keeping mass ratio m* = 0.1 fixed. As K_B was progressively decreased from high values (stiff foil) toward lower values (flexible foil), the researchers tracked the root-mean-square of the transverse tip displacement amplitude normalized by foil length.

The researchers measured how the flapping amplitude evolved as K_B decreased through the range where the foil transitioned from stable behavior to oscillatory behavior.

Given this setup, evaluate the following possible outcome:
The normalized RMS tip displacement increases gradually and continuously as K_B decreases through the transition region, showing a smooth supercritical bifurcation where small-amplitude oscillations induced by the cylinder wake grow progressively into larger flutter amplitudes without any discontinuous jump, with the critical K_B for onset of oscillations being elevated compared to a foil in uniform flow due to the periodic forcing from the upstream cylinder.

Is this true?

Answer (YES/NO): YES